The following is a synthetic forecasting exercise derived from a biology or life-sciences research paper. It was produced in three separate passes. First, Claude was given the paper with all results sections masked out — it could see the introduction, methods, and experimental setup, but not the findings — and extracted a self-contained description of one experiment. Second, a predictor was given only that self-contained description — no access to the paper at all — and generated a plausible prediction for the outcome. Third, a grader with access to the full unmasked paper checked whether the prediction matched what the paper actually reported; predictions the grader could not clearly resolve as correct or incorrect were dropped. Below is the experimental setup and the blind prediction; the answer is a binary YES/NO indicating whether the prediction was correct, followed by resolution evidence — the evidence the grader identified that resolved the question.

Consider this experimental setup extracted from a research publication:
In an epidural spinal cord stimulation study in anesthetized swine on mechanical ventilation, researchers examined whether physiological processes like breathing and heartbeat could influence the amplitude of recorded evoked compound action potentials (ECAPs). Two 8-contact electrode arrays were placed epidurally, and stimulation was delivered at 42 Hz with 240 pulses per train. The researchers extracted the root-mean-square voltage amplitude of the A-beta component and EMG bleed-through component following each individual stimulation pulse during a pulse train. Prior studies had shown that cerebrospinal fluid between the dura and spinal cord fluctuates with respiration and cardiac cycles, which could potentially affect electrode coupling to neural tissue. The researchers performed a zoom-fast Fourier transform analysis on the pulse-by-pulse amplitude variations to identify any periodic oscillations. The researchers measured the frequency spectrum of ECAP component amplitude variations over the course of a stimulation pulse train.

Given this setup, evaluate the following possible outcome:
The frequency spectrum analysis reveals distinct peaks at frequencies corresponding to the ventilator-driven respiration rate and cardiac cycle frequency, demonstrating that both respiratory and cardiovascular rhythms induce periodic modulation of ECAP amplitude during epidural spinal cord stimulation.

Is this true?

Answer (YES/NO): NO